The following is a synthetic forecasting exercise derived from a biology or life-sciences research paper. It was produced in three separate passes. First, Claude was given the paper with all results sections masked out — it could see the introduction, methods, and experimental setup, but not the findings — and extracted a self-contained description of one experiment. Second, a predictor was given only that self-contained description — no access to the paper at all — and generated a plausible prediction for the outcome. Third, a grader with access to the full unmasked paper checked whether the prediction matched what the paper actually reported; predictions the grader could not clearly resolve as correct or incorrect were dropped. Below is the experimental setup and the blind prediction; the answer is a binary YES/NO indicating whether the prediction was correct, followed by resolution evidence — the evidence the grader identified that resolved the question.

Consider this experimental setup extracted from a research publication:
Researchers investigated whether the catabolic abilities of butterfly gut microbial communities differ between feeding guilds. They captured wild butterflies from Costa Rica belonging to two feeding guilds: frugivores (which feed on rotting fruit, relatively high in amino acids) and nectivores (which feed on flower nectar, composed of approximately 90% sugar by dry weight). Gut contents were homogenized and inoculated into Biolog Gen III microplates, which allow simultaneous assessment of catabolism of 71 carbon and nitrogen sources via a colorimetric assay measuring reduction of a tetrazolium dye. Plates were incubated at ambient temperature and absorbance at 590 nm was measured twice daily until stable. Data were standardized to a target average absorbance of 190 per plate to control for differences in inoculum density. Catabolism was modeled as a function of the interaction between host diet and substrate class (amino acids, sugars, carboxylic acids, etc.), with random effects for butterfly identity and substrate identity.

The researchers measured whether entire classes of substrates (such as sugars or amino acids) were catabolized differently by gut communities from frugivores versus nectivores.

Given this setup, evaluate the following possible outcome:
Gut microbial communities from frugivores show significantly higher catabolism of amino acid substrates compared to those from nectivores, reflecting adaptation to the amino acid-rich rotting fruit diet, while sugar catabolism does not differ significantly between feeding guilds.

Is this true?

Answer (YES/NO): NO